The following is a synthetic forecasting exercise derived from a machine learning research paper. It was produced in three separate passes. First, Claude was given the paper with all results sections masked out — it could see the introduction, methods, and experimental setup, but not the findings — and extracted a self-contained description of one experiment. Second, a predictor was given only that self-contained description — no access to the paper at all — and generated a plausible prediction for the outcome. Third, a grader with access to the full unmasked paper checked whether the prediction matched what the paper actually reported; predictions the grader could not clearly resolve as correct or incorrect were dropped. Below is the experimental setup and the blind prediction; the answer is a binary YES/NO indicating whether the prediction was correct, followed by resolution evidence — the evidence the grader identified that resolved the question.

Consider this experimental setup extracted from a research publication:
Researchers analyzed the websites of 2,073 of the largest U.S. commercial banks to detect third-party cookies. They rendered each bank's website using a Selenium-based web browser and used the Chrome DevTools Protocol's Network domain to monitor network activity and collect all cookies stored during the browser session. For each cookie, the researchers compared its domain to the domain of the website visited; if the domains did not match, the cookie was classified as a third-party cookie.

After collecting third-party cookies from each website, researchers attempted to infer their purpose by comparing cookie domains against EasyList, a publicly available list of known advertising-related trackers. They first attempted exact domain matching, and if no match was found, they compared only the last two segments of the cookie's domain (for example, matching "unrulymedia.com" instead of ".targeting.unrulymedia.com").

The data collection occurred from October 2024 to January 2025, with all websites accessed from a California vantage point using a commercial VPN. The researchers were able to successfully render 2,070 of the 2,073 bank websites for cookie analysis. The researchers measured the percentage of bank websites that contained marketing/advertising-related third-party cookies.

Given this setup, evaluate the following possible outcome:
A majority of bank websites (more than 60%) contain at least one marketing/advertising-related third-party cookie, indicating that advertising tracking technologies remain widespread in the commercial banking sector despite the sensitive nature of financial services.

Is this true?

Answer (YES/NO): YES